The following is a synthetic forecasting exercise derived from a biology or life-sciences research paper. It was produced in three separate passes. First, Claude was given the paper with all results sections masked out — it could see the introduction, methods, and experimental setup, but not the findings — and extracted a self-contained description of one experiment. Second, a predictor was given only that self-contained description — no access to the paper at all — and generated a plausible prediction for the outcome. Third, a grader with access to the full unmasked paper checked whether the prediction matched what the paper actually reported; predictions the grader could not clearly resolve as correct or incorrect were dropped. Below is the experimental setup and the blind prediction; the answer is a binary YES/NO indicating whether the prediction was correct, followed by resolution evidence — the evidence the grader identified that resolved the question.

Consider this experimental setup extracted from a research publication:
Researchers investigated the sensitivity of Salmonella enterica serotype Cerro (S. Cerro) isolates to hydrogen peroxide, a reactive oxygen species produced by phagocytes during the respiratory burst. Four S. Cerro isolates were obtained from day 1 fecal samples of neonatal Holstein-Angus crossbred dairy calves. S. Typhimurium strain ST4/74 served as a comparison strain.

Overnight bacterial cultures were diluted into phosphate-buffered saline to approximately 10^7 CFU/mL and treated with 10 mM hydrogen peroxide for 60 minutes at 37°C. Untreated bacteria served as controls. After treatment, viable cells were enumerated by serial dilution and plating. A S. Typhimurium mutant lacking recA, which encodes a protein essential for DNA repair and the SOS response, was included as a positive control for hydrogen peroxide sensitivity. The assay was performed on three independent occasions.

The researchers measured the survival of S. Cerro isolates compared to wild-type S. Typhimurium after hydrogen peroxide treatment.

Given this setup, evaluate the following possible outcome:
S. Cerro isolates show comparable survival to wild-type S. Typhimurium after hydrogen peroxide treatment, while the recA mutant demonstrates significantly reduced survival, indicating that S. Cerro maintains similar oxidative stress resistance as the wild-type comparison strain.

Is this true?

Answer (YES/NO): NO